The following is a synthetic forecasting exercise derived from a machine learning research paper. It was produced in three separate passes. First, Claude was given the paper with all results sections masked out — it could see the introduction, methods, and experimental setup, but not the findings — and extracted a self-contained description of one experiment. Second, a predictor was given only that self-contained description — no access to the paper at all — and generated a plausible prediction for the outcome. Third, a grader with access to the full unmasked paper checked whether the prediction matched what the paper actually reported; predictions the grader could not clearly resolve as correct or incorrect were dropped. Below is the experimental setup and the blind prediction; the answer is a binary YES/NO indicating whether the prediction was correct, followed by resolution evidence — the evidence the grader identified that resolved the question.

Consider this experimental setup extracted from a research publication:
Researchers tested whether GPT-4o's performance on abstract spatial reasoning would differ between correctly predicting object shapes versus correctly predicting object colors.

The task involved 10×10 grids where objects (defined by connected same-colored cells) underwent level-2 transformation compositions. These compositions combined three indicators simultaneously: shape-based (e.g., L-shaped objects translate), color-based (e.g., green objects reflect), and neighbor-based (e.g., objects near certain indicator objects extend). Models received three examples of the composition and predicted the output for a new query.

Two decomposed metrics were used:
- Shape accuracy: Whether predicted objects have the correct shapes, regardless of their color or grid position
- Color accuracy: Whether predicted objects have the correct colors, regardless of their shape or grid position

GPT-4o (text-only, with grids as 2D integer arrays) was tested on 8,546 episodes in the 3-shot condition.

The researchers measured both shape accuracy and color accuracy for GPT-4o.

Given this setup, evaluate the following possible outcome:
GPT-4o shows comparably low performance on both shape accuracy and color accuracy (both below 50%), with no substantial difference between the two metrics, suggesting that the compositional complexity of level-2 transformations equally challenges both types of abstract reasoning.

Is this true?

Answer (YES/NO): NO